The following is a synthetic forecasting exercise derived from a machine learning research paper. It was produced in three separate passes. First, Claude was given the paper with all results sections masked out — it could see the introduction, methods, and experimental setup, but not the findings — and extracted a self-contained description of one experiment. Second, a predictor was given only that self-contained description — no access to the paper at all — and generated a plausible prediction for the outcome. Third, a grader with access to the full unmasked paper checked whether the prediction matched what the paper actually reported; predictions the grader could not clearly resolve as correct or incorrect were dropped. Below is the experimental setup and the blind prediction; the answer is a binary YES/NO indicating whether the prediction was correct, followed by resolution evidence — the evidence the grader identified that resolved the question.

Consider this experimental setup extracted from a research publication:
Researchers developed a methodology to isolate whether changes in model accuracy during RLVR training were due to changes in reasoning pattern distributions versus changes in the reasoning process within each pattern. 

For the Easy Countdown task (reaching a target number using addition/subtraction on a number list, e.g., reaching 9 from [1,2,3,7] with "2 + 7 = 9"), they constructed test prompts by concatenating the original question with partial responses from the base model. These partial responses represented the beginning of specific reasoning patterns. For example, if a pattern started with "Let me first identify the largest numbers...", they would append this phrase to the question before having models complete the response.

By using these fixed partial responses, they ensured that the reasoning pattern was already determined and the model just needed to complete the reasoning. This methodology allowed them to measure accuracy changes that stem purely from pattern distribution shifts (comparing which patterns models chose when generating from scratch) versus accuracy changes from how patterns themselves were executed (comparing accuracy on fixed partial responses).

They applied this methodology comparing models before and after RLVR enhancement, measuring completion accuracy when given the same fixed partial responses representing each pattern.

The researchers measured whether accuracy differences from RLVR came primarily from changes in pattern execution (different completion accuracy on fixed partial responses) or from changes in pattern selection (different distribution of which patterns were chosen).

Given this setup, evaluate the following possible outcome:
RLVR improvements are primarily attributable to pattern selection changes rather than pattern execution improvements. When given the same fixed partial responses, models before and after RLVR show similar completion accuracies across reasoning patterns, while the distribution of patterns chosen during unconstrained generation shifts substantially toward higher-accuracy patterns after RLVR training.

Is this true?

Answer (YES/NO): YES